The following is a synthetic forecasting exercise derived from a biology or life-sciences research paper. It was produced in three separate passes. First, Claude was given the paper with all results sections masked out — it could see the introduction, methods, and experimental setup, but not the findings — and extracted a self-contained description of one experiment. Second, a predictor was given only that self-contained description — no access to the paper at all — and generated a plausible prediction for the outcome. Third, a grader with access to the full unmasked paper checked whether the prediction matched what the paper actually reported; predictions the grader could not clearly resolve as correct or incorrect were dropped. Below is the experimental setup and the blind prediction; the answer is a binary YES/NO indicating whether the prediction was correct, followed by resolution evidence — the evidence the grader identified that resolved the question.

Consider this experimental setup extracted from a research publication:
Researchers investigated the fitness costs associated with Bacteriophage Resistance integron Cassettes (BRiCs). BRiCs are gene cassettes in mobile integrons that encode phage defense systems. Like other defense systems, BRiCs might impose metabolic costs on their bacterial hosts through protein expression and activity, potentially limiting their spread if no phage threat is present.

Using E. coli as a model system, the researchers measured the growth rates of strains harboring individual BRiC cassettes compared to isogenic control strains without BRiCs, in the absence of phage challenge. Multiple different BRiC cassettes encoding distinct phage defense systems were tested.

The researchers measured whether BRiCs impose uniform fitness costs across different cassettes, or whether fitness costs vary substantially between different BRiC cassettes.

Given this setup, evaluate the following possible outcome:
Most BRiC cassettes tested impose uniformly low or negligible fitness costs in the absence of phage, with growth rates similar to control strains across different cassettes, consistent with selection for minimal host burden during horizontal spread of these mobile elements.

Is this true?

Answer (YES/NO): NO